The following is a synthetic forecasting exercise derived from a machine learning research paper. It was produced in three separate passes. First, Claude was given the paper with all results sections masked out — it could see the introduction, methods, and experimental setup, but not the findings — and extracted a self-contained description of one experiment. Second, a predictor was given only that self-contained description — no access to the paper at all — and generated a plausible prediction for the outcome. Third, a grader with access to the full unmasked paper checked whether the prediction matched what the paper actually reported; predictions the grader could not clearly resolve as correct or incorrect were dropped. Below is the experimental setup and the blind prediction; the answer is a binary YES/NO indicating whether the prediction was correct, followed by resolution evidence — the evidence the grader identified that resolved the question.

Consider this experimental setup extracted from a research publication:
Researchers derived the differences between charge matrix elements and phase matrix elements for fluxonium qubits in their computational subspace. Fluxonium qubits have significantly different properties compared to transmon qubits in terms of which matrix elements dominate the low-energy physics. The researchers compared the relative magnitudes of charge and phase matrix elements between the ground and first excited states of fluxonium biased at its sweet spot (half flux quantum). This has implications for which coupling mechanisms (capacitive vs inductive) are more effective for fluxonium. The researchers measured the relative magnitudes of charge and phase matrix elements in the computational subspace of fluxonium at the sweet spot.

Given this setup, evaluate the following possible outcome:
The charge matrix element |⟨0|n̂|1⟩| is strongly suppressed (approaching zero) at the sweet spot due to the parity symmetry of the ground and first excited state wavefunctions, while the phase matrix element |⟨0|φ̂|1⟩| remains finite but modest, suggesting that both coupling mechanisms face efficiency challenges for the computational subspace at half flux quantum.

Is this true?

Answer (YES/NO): NO